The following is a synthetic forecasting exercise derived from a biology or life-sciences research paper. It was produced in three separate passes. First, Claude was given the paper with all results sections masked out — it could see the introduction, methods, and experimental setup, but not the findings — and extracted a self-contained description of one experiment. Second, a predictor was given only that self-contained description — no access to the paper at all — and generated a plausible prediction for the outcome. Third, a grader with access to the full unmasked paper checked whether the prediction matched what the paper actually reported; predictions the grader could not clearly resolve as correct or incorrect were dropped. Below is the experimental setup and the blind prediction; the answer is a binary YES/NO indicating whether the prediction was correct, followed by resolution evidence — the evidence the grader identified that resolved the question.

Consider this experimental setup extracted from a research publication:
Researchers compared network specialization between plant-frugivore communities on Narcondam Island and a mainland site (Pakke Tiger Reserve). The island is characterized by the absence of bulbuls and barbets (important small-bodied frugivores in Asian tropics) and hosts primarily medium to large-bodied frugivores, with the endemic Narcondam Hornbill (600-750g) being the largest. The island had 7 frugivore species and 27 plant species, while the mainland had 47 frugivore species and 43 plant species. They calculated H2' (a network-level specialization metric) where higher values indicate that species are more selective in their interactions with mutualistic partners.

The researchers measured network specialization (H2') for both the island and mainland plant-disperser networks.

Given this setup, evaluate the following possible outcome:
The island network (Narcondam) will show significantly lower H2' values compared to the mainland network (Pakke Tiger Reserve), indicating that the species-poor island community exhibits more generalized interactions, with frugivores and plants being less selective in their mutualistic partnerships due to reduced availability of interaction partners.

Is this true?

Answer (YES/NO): YES